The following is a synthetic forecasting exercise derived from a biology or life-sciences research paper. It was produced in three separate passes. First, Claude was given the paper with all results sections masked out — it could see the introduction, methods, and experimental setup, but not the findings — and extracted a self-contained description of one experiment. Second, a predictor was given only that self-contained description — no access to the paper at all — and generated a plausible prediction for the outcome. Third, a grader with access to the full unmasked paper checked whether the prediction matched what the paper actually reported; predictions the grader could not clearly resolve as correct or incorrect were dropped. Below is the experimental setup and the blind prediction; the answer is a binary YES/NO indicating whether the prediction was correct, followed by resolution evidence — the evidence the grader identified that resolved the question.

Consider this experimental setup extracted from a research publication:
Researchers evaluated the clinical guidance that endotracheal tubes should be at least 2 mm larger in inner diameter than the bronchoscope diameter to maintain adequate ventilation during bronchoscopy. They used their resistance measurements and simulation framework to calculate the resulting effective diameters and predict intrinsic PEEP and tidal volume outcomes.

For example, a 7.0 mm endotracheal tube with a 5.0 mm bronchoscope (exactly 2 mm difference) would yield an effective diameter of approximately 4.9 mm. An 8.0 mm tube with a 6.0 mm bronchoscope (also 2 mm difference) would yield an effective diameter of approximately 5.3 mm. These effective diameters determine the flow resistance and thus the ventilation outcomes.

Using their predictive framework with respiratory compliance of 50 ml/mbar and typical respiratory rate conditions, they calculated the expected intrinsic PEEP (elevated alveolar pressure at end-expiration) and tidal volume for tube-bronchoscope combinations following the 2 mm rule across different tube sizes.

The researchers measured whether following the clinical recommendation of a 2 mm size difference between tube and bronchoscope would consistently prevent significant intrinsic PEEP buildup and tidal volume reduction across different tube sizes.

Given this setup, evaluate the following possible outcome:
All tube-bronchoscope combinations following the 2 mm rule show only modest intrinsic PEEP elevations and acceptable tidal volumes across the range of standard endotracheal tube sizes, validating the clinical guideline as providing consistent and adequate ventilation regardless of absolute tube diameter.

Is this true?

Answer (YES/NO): NO